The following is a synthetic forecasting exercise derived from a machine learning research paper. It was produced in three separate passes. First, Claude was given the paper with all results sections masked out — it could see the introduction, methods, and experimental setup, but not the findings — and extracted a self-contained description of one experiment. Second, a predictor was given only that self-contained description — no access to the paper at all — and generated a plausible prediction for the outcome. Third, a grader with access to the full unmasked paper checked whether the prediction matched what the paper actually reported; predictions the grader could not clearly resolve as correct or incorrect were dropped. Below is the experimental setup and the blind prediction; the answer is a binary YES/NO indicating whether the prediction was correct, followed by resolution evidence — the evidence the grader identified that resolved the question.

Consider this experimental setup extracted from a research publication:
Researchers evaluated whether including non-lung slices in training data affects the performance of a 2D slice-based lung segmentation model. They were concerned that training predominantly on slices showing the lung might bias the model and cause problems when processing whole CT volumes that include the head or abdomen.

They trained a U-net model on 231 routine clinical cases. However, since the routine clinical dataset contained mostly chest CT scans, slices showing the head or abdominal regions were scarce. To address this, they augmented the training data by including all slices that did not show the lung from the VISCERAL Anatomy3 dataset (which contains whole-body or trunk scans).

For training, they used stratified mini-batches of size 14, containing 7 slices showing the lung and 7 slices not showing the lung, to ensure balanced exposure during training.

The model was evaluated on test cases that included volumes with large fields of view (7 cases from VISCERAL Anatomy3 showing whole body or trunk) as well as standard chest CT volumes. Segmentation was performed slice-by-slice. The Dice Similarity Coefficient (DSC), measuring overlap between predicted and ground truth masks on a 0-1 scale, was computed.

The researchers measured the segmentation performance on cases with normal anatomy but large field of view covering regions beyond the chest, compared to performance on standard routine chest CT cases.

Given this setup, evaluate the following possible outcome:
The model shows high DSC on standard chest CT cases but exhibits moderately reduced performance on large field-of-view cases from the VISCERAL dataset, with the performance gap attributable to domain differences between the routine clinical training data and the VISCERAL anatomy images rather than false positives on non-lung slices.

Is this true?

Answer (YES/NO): NO